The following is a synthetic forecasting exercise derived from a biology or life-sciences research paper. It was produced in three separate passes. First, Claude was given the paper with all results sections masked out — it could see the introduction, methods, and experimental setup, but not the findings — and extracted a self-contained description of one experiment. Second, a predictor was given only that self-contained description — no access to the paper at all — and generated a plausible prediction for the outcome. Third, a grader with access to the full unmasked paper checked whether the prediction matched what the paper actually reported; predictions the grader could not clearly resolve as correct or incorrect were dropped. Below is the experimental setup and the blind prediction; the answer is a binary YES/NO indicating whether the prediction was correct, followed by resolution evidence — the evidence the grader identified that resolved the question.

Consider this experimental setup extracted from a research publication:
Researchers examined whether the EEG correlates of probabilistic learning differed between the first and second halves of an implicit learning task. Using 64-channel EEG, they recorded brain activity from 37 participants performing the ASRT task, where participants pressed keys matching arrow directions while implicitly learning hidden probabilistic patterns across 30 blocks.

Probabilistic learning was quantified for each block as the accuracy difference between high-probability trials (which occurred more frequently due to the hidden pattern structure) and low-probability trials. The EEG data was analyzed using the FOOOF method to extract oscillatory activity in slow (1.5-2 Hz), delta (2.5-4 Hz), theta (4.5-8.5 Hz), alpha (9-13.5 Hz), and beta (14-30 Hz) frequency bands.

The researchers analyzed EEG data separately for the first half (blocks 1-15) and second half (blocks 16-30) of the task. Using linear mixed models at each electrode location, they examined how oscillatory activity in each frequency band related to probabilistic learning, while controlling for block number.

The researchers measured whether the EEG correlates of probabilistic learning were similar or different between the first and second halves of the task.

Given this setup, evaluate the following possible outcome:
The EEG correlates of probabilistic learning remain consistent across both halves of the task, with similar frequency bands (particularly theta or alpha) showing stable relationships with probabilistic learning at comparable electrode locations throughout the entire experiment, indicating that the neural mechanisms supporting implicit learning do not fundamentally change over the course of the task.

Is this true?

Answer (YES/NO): NO